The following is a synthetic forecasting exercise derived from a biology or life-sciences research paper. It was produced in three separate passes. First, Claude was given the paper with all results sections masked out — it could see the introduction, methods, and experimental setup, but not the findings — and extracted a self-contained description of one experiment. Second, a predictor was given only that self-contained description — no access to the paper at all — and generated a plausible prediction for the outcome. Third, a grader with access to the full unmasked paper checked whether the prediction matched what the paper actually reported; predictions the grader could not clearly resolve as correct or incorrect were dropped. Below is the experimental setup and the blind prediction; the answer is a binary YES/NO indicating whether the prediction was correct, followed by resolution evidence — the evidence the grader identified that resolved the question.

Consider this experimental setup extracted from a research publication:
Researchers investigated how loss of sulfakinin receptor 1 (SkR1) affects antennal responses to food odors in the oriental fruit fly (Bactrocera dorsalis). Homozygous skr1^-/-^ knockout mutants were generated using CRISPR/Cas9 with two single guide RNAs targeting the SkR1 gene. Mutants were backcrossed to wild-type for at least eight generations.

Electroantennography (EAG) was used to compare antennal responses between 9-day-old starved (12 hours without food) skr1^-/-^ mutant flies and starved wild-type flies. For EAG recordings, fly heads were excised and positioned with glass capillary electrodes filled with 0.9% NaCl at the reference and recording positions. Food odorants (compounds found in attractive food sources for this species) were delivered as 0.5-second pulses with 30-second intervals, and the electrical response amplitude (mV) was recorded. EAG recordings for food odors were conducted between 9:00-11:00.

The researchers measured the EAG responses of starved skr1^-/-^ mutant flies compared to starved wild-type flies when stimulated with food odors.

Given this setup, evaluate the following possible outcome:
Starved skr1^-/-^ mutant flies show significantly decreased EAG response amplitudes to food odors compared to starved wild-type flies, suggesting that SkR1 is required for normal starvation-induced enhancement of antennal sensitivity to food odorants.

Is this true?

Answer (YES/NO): YES